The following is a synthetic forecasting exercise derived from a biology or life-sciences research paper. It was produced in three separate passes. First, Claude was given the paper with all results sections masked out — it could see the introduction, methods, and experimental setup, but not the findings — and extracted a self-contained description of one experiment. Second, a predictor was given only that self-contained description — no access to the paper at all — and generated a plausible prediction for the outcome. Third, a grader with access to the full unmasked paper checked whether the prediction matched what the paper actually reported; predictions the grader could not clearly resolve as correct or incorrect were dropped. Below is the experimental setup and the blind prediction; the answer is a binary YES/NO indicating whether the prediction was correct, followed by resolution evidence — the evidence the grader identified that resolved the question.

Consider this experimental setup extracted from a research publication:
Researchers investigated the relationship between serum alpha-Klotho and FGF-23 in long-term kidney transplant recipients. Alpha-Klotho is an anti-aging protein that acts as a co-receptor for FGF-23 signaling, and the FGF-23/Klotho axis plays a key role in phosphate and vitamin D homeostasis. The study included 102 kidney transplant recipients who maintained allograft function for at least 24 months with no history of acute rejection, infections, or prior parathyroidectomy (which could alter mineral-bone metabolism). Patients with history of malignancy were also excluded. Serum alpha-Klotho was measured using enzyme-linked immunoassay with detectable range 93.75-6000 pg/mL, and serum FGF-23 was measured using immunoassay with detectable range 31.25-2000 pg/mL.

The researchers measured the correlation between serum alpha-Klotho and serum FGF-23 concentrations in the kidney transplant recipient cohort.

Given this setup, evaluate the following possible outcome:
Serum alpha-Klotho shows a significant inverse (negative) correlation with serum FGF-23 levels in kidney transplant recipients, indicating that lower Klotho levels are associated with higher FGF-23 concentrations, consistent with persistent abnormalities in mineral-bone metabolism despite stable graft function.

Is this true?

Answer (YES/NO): NO